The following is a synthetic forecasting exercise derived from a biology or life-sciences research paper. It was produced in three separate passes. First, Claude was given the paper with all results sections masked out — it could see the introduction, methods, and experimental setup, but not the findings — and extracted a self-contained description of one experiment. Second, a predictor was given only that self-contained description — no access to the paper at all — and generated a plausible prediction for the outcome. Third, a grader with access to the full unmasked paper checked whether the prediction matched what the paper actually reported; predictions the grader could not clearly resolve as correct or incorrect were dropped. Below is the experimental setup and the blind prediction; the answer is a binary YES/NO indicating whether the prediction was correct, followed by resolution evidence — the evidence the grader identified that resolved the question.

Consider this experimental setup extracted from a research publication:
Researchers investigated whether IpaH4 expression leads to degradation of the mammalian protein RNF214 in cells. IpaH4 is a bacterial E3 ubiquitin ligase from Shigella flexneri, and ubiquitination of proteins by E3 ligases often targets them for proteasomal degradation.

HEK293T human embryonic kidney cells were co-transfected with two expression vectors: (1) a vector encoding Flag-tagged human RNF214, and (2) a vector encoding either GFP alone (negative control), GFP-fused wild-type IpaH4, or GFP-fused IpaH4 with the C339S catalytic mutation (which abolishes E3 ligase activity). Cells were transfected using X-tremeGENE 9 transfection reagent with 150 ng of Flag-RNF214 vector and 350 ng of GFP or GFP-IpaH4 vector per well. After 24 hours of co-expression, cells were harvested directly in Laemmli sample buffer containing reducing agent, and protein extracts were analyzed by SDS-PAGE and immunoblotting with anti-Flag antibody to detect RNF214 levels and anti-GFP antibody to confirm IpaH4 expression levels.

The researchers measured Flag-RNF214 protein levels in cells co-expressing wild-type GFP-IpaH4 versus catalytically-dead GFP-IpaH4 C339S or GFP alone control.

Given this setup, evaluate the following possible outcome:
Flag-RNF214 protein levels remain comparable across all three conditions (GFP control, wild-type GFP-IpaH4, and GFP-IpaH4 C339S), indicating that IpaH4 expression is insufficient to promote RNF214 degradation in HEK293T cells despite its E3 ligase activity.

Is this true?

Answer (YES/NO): NO